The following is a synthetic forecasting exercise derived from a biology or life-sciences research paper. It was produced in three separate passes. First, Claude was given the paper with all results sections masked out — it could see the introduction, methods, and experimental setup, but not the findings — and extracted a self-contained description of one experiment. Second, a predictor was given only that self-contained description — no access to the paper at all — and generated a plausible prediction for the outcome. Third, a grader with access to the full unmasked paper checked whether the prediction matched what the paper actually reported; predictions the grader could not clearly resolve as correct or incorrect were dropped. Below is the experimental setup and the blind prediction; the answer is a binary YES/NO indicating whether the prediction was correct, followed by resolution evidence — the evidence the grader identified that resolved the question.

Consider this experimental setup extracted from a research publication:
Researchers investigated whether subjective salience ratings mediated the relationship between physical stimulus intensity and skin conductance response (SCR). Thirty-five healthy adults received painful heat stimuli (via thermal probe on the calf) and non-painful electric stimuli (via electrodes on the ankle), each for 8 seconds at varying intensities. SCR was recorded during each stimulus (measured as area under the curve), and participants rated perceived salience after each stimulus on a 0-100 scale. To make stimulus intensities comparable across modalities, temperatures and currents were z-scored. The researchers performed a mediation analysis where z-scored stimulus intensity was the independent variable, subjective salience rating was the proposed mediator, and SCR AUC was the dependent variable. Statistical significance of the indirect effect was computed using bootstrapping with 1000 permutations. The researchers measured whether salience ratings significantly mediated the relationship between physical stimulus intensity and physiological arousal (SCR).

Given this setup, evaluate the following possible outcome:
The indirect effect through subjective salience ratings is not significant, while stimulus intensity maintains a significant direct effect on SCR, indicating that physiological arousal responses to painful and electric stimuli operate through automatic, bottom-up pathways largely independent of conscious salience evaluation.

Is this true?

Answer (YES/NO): NO